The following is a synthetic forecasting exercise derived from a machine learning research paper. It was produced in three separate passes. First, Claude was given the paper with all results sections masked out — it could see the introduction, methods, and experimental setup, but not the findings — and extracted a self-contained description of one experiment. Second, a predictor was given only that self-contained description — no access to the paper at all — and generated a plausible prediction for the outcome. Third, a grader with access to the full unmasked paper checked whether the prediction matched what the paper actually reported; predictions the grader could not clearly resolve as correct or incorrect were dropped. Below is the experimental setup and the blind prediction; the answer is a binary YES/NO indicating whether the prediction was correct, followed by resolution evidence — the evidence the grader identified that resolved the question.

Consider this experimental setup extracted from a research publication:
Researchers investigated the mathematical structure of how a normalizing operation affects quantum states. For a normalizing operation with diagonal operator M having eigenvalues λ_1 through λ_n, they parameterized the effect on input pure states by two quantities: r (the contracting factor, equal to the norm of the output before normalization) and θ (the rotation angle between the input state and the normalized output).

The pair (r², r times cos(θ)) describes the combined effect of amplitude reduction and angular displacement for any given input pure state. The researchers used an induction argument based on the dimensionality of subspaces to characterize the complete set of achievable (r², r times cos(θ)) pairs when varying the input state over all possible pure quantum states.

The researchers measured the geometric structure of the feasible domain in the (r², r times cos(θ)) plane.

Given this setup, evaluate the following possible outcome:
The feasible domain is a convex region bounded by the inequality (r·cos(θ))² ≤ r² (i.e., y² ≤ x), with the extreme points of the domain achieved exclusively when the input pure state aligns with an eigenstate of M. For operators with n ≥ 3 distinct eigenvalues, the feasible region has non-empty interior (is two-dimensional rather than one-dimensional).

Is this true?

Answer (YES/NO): YES